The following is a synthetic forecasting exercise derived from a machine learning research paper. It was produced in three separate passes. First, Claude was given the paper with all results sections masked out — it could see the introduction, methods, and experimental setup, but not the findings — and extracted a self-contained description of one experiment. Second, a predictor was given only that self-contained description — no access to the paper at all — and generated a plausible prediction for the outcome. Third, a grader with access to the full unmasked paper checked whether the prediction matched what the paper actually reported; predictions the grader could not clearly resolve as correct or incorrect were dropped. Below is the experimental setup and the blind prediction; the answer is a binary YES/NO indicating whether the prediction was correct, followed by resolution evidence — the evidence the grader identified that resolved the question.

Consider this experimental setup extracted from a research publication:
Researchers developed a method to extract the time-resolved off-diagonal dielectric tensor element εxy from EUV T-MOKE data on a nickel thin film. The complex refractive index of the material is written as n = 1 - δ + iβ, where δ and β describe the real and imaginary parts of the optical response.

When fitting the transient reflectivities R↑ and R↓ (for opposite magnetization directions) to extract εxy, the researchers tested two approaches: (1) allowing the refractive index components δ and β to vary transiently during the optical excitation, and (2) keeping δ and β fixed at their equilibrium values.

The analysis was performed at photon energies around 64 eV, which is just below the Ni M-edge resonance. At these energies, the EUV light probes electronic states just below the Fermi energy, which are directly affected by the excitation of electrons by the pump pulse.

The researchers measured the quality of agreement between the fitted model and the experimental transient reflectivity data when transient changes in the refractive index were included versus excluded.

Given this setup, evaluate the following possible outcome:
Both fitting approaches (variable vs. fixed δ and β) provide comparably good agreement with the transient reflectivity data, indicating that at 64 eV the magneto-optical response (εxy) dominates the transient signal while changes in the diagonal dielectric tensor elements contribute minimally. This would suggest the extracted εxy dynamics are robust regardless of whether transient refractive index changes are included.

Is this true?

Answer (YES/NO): NO